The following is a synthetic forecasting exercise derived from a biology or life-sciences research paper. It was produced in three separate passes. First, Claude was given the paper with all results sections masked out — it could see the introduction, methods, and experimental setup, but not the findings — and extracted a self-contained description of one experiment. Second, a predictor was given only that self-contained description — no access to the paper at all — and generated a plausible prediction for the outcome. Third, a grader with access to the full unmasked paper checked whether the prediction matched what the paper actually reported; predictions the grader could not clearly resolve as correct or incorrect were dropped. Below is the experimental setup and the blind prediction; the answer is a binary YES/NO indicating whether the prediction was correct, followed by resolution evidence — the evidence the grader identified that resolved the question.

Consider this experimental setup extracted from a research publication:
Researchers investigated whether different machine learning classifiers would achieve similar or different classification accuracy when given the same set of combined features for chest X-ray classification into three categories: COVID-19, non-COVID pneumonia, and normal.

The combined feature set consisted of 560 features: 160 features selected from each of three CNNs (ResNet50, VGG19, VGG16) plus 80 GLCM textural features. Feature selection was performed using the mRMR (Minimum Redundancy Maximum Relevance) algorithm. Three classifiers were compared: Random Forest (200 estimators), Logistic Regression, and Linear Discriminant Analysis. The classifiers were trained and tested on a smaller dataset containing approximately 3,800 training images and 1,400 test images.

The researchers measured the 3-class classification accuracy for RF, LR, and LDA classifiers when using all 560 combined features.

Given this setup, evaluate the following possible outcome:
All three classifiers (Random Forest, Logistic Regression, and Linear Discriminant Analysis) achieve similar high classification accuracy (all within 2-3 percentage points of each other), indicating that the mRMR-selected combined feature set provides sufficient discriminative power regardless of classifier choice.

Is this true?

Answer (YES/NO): YES